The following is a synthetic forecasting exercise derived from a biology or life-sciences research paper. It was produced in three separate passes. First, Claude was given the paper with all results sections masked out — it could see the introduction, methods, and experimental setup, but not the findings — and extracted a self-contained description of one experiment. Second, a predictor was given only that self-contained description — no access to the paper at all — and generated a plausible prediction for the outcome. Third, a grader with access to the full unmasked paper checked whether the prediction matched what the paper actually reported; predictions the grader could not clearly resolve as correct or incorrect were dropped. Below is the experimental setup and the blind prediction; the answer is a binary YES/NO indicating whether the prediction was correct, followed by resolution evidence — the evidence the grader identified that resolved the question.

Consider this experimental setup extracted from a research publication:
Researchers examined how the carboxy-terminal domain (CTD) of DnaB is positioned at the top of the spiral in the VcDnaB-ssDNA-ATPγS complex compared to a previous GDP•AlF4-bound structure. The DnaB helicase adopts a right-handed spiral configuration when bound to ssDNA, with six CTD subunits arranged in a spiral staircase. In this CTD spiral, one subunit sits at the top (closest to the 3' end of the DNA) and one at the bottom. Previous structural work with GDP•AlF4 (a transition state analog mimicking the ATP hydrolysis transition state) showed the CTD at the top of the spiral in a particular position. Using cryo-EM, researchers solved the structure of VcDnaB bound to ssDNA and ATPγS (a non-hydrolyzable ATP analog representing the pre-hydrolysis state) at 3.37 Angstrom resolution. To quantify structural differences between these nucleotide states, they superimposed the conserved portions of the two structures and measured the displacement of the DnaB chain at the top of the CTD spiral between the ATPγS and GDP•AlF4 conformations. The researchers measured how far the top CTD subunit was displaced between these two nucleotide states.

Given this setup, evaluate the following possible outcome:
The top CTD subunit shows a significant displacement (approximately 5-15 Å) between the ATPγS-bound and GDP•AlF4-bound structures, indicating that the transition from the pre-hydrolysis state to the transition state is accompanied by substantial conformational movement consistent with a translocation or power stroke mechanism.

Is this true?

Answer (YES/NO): NO